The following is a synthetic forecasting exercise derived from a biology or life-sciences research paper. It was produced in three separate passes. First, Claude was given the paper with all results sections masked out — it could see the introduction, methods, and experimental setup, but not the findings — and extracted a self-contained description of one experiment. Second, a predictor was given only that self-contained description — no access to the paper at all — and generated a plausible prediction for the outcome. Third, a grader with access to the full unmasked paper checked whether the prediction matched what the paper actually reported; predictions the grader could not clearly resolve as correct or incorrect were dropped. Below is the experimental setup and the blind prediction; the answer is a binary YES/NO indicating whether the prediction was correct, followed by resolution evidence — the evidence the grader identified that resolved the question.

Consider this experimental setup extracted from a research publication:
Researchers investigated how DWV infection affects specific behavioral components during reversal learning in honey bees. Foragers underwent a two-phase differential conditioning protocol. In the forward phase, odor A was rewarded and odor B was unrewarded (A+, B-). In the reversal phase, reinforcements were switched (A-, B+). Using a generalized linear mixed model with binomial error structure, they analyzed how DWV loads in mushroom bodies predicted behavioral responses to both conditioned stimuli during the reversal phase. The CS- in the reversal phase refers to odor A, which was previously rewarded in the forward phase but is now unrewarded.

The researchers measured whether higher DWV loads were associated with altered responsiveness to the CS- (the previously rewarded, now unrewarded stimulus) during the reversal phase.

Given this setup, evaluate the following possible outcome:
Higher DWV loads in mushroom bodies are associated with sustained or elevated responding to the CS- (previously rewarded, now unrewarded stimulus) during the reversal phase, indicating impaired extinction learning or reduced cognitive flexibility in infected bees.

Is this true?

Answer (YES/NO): NO